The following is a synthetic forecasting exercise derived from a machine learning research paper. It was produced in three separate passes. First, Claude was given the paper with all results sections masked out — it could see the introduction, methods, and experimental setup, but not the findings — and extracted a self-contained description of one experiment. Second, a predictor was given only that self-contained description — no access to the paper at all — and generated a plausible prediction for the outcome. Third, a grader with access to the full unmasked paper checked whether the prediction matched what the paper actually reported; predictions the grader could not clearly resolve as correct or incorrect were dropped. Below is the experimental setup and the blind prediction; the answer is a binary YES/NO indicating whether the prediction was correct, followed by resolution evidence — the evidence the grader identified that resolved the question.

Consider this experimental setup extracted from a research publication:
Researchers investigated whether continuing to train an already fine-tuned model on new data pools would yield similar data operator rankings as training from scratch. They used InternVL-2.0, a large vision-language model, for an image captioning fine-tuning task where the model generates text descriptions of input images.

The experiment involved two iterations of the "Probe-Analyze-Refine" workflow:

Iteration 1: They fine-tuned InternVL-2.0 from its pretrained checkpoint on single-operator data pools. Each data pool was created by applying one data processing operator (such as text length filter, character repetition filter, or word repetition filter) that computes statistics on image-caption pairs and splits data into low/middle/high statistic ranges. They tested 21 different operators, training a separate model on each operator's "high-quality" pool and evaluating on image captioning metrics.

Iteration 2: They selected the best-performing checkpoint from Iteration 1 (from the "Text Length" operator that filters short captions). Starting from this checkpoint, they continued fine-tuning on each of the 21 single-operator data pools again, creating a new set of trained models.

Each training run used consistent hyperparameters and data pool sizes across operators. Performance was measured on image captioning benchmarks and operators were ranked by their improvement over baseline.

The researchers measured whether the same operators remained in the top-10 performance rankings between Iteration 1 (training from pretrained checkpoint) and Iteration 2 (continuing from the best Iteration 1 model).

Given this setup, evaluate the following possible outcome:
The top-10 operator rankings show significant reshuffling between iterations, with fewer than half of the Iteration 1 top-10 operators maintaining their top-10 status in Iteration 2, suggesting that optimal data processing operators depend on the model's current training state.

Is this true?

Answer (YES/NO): NO